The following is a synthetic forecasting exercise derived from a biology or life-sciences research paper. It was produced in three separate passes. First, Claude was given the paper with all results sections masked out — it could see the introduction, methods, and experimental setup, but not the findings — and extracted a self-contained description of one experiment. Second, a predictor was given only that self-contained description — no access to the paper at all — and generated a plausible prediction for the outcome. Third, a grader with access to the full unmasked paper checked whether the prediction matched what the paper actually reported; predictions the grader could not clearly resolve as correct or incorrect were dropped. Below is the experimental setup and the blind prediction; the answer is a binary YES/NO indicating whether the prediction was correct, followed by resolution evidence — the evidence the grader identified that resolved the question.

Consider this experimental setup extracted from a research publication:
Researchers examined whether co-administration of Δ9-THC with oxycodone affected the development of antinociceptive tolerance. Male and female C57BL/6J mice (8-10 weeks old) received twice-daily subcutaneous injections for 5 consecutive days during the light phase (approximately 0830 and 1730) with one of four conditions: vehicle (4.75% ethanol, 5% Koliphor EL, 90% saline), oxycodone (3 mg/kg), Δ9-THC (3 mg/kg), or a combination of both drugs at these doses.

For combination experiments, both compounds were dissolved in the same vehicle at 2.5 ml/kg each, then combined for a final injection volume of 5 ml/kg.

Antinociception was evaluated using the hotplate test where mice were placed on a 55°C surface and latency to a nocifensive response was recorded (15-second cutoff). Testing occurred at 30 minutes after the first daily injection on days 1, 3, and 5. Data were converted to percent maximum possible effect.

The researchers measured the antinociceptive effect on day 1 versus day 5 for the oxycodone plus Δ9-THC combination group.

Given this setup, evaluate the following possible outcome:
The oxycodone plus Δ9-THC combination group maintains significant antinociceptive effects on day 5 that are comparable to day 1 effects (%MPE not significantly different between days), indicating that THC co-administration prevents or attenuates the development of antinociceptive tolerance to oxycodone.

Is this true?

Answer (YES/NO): NO